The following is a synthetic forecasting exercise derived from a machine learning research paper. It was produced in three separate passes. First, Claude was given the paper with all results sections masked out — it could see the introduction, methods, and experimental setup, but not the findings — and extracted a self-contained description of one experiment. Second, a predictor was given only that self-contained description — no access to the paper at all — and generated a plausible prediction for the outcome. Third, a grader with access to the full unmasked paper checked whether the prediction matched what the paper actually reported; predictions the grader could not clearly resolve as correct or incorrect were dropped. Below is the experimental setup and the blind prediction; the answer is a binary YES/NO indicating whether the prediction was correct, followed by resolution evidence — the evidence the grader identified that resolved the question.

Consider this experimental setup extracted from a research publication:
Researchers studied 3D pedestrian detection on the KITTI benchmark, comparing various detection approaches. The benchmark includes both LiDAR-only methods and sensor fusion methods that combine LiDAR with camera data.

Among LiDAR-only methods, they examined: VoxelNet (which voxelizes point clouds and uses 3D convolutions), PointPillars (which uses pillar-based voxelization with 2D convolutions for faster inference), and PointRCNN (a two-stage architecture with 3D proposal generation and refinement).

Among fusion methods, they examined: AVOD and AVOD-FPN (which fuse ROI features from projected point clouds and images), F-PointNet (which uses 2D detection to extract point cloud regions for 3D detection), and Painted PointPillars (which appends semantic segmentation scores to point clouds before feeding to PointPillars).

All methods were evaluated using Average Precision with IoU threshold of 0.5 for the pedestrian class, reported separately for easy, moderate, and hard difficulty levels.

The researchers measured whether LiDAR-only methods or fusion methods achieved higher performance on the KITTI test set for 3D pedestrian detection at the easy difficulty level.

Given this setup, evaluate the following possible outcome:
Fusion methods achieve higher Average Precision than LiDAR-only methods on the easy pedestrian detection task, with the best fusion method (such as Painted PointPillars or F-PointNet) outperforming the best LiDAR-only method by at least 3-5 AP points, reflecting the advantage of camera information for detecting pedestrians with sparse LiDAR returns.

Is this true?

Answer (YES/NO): NO